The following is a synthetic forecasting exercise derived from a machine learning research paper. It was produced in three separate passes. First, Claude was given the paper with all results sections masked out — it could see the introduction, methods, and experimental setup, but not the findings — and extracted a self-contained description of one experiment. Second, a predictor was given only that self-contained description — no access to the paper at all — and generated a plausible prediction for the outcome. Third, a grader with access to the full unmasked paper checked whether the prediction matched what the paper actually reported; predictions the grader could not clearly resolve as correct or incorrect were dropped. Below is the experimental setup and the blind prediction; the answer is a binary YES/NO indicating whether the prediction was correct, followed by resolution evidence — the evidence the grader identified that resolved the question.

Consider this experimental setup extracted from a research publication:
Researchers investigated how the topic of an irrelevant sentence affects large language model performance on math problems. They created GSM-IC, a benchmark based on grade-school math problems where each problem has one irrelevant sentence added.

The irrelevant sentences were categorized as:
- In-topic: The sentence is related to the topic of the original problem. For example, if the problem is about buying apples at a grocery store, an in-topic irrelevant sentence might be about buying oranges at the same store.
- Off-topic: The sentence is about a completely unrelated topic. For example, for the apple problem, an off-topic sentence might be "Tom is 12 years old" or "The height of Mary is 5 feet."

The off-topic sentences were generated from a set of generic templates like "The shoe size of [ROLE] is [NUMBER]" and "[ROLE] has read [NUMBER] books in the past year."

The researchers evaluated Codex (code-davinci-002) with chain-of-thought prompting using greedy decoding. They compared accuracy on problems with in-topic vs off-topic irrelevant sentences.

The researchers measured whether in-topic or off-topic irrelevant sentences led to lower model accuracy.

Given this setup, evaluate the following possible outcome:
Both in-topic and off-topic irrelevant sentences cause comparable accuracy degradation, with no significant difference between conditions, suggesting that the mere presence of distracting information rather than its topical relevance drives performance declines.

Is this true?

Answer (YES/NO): NO